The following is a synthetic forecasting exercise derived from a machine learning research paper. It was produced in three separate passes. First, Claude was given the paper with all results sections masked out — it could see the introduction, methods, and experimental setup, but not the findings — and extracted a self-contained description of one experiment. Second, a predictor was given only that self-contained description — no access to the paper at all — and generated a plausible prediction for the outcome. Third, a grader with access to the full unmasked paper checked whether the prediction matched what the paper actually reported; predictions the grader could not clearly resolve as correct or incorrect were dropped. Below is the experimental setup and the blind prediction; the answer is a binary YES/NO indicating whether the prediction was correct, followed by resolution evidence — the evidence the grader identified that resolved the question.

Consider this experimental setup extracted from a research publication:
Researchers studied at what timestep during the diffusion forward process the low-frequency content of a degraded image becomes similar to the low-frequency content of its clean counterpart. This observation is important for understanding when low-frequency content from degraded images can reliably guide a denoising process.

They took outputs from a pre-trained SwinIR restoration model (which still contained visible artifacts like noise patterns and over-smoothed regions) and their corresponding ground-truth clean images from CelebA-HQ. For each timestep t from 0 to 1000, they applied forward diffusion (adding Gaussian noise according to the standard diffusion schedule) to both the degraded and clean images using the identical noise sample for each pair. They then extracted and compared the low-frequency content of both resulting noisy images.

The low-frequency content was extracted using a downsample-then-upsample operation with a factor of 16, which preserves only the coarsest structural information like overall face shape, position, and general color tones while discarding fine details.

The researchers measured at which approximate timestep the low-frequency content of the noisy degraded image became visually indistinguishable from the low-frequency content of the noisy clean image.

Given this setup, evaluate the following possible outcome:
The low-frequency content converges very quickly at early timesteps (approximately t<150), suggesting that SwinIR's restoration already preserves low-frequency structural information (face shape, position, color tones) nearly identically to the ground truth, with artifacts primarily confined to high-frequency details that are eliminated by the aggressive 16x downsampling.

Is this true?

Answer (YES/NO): NO